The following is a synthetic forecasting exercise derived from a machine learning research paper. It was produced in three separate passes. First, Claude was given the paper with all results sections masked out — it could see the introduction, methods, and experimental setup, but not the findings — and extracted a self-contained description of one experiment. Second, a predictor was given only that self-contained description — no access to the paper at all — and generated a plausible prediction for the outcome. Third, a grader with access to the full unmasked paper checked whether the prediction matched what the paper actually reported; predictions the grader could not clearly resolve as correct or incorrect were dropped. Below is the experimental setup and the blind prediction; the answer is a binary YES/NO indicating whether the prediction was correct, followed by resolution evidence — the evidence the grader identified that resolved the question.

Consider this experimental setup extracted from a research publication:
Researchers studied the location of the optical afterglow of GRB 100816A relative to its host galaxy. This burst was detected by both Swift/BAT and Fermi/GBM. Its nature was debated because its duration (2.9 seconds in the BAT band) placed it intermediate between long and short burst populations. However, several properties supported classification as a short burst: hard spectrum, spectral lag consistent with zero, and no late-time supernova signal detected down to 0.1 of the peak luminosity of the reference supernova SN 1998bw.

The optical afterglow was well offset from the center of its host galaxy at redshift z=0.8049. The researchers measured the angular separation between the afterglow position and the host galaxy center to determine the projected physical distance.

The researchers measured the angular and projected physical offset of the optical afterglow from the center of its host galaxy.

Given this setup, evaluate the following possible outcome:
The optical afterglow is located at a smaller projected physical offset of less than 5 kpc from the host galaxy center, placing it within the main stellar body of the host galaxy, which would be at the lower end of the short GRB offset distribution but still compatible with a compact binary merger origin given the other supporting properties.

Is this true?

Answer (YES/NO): NO